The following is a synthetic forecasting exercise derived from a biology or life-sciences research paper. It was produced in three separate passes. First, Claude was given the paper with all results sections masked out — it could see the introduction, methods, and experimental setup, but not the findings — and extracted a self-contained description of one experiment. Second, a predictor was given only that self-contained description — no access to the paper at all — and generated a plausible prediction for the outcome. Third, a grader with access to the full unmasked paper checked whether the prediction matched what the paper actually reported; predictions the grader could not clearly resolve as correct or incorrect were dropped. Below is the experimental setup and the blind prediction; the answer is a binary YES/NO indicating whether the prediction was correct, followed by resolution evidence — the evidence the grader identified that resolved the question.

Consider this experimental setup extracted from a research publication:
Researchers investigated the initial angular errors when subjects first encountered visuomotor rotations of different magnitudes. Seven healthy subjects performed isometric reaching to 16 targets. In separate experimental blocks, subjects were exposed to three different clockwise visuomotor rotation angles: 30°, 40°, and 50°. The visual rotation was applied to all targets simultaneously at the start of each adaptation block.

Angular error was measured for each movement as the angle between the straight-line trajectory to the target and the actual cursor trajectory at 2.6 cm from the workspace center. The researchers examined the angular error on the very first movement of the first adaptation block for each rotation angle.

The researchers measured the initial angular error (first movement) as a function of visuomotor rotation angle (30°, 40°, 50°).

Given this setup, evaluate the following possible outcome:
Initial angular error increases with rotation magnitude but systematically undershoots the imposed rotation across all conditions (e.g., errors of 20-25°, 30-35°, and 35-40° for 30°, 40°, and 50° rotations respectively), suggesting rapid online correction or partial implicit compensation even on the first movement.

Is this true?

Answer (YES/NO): NO